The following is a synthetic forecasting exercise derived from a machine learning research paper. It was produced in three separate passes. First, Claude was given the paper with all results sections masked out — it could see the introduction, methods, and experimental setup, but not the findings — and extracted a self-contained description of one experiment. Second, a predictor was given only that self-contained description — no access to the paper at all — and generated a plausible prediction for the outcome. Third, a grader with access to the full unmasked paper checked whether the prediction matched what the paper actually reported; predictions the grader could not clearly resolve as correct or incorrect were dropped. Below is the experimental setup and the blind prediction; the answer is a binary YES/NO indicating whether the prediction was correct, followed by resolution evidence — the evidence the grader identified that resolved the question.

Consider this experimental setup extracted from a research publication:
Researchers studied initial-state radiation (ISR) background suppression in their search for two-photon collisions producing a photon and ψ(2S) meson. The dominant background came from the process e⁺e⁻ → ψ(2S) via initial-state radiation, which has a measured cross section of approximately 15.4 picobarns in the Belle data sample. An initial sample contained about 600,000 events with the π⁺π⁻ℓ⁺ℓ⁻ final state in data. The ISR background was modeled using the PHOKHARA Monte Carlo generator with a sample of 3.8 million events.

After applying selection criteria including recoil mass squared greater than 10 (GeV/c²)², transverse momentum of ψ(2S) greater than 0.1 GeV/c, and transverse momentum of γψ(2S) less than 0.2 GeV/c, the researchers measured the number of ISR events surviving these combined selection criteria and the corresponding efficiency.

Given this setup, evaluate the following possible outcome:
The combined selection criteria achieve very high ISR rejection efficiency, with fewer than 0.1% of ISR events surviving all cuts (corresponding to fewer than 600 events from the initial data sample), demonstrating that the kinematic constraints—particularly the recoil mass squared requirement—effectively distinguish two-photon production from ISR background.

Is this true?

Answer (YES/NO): YES